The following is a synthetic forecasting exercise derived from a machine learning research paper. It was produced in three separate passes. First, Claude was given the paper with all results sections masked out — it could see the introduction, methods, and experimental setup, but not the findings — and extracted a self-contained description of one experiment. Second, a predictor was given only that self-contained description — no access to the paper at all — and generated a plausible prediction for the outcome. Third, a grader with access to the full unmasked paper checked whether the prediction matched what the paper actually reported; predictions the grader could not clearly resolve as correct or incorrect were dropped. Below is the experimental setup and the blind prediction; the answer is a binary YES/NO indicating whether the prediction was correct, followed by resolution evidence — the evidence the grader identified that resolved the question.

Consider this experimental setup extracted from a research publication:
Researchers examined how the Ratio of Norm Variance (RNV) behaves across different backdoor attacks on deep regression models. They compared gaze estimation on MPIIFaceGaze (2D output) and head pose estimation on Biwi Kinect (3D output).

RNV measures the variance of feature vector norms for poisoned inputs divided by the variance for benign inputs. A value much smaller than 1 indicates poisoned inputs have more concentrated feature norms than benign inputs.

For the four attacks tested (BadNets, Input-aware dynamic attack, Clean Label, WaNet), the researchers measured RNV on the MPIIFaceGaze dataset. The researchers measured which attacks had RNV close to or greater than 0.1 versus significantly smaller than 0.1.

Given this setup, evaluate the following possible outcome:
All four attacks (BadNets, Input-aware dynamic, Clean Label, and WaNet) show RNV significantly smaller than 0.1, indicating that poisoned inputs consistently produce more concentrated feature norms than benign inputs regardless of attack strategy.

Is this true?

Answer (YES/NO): NO